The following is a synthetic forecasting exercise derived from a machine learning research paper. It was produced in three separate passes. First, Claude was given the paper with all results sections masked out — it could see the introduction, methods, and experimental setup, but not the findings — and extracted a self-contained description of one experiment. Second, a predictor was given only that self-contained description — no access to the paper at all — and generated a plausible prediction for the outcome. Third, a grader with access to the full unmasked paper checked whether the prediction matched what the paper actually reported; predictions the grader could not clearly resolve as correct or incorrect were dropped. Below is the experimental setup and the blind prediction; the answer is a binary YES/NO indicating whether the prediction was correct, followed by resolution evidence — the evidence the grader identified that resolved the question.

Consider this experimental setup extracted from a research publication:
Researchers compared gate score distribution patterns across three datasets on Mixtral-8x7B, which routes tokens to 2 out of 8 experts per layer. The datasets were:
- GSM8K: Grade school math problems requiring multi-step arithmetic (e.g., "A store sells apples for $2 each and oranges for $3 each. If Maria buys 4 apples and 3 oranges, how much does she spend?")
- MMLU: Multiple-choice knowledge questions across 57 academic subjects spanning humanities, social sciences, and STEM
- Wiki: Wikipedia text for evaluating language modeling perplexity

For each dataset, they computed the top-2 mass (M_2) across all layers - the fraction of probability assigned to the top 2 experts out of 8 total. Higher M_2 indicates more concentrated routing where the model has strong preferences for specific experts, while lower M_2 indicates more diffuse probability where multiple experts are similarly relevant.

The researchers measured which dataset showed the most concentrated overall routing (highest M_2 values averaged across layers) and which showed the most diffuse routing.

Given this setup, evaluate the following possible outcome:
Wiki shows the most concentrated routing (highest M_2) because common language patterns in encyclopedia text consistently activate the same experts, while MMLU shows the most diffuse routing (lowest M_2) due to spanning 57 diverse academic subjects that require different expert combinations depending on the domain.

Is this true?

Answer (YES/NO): NO